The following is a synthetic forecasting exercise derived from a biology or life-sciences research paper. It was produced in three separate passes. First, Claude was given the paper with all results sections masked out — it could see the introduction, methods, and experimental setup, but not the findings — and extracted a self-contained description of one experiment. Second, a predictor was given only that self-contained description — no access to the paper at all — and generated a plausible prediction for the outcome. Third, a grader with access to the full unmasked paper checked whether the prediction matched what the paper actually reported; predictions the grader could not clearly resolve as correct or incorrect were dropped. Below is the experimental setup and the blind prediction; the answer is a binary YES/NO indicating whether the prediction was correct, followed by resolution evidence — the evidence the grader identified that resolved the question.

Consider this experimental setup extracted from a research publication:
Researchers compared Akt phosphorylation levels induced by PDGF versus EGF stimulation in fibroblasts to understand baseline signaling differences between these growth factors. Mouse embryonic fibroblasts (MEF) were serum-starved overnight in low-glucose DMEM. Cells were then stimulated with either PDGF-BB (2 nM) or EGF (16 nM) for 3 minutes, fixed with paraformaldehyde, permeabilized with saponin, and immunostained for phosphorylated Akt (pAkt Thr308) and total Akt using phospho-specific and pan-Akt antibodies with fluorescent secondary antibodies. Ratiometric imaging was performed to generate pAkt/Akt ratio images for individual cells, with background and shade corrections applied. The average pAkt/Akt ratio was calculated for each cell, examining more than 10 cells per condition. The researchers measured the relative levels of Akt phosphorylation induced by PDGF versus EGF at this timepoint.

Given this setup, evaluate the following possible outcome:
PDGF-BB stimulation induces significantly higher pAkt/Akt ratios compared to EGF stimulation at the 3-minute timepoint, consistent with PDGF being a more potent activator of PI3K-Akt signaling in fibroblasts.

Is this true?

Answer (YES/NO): YES